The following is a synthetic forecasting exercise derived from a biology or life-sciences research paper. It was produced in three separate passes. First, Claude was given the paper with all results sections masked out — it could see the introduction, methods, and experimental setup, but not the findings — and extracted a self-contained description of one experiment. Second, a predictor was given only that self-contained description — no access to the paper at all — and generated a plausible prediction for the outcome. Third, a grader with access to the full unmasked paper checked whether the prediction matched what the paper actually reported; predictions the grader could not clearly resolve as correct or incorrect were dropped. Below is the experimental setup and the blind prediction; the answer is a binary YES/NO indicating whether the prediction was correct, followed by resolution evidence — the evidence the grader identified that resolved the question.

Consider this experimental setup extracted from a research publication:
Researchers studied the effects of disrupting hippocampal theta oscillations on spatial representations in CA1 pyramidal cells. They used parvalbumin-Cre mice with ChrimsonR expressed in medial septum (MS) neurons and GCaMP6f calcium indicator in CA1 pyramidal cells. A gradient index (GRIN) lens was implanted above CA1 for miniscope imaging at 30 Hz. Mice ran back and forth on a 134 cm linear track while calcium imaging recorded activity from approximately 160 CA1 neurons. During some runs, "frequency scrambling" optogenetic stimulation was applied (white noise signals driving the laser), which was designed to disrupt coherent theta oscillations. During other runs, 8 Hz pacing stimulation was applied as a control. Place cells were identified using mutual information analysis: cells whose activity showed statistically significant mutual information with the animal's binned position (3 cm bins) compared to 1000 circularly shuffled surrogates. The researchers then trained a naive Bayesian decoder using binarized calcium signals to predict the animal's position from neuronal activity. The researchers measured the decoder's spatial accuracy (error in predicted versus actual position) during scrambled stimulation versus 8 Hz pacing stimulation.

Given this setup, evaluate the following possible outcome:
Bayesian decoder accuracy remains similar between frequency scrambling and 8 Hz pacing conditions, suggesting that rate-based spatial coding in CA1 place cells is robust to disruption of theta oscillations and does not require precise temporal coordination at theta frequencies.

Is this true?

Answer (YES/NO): YES